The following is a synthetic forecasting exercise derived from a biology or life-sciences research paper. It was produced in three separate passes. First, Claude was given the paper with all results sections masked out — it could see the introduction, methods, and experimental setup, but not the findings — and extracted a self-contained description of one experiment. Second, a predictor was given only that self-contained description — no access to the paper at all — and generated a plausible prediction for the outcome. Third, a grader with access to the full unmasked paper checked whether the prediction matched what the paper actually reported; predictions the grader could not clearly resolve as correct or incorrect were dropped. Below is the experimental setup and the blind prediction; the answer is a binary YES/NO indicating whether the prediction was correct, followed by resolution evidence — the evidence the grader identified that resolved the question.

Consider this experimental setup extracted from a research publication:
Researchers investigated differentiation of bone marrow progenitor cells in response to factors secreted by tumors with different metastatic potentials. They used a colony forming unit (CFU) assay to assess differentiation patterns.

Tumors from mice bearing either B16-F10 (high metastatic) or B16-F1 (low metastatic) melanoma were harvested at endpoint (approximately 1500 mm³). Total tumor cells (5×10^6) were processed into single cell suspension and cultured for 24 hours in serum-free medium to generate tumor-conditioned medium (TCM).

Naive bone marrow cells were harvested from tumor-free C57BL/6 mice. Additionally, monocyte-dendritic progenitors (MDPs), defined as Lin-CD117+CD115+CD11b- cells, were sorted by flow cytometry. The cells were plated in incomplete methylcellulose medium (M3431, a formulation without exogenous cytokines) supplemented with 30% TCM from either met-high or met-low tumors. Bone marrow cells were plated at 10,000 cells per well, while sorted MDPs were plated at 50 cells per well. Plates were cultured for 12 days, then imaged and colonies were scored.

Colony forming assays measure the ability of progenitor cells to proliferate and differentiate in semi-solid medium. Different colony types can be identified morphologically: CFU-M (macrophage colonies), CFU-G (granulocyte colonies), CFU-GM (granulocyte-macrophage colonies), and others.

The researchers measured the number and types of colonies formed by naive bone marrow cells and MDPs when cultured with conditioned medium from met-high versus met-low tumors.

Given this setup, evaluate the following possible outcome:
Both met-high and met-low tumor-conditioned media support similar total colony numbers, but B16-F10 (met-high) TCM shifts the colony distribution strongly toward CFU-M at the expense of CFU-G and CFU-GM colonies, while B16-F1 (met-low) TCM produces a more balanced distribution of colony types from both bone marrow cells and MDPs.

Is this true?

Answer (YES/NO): NO